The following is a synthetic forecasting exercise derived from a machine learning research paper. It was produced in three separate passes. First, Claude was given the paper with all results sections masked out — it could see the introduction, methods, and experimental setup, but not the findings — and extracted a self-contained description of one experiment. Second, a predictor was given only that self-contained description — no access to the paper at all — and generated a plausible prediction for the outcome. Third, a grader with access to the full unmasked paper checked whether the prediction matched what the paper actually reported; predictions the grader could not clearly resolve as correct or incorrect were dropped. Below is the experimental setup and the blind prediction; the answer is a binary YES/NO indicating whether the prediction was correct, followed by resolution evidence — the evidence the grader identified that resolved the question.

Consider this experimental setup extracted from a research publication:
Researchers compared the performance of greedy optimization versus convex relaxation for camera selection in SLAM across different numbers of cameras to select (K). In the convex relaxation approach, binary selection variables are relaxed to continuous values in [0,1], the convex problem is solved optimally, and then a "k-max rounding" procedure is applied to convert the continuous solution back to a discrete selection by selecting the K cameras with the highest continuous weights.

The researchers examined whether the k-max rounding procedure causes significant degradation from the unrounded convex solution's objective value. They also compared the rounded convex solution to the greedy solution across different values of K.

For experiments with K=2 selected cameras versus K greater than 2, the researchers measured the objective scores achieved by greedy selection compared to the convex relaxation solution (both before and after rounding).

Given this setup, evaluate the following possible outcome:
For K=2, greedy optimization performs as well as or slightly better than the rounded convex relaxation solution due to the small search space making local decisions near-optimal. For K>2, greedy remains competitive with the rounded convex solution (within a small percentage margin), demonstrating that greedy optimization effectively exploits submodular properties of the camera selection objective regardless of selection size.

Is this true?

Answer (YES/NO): NO